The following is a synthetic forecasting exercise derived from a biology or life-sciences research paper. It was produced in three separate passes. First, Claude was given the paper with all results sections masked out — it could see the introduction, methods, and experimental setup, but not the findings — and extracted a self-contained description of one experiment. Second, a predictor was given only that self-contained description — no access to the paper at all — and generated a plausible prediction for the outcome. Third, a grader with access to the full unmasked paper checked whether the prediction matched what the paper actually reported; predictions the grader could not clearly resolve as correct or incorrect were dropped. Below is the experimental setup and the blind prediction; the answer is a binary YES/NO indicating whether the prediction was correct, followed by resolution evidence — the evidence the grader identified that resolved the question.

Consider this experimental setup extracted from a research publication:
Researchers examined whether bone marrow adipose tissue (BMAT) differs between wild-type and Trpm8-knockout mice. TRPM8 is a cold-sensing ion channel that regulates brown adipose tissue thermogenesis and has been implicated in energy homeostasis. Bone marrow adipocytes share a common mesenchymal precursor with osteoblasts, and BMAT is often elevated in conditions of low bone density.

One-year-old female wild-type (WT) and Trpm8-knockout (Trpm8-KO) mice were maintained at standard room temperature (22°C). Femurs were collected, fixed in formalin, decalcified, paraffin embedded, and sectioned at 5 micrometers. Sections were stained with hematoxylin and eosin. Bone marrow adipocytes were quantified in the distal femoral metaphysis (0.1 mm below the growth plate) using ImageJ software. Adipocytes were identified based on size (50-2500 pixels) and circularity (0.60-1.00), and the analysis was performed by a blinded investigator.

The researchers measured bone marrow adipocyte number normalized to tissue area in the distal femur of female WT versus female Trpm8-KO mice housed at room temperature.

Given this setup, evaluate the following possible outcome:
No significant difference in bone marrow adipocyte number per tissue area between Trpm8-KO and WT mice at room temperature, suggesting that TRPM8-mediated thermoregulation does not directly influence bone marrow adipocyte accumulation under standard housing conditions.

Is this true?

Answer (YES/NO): NO